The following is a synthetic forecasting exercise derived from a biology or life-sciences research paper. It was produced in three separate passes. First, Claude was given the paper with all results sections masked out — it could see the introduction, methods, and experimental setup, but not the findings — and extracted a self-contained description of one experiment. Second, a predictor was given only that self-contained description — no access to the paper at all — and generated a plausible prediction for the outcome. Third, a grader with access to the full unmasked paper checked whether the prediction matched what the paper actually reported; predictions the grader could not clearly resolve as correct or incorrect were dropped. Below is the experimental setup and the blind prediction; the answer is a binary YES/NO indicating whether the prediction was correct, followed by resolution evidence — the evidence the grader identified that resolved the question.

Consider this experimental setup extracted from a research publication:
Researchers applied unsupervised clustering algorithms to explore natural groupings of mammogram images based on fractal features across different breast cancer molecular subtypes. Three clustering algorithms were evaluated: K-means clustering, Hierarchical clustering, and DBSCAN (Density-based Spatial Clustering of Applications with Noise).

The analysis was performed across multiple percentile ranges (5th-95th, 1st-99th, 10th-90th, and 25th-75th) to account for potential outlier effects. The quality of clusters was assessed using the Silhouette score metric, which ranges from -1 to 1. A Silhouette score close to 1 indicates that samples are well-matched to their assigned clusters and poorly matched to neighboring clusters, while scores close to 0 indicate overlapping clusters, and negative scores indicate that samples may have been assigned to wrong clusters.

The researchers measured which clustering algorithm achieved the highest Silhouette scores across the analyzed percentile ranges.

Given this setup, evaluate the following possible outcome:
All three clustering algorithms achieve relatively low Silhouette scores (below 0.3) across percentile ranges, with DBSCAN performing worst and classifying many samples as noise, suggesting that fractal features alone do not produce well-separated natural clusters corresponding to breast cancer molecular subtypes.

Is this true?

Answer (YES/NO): NO